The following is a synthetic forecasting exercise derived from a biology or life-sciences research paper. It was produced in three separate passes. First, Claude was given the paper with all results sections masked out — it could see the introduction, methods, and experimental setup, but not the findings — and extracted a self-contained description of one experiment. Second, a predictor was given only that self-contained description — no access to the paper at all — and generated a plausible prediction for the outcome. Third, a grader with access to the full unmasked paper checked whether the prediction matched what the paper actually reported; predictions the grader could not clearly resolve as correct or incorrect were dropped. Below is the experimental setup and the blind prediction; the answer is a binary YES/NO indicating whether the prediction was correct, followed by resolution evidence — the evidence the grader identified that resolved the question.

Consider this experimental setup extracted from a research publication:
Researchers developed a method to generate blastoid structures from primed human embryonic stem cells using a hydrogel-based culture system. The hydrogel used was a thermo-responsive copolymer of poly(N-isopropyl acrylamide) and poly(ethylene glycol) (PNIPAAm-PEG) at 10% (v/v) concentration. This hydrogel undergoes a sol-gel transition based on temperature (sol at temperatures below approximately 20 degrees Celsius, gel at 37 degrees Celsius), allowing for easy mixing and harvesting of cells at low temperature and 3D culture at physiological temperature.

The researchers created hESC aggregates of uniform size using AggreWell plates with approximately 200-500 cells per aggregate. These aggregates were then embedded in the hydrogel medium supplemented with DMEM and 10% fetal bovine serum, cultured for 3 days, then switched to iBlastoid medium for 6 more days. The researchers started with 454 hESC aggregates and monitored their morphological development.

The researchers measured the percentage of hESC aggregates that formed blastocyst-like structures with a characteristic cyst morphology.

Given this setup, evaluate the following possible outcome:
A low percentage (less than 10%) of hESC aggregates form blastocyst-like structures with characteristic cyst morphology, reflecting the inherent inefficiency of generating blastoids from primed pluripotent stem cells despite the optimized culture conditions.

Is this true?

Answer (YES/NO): NO